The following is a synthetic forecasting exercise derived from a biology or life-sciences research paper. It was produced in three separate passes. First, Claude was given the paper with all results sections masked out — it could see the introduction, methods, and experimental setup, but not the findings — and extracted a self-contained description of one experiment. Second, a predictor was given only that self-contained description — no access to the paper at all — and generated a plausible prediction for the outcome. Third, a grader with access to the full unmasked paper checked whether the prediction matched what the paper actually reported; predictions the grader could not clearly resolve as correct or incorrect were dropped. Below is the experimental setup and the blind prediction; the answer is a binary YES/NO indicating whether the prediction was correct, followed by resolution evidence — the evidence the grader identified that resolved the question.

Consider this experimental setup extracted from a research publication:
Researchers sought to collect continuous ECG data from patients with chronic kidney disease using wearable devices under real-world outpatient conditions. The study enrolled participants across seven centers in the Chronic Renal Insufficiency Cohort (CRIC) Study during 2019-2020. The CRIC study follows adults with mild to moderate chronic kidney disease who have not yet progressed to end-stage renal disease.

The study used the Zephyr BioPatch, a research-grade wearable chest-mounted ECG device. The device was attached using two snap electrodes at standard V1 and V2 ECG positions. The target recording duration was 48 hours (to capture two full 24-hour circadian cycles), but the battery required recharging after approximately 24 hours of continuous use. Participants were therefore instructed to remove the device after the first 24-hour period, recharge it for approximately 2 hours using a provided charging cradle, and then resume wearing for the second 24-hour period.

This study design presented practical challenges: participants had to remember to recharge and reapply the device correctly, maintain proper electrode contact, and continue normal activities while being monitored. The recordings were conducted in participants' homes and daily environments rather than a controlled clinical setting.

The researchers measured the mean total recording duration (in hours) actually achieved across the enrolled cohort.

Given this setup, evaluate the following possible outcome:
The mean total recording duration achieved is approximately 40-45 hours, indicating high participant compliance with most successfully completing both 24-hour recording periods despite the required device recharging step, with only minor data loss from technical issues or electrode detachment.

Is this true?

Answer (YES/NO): NO